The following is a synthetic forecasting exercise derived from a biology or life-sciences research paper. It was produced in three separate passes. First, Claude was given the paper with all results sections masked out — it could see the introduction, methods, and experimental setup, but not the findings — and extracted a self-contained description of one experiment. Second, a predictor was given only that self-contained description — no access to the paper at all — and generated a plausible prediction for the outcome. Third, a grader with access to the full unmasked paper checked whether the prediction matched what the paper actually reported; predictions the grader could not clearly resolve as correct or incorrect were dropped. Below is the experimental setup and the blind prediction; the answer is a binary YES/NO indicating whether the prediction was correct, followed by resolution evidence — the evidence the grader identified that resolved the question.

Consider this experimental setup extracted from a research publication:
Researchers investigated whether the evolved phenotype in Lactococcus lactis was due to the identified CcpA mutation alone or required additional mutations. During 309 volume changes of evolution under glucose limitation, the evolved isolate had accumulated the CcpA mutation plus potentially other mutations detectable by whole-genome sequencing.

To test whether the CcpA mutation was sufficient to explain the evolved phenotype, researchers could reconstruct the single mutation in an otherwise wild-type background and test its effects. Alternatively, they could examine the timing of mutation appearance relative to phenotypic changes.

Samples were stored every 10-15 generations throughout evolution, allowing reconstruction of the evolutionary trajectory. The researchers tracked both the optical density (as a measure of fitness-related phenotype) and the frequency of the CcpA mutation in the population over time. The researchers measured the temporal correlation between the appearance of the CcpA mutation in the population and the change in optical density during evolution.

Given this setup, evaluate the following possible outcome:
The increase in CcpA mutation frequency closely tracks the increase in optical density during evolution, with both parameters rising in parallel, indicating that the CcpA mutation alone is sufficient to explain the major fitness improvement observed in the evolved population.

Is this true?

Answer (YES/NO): NO